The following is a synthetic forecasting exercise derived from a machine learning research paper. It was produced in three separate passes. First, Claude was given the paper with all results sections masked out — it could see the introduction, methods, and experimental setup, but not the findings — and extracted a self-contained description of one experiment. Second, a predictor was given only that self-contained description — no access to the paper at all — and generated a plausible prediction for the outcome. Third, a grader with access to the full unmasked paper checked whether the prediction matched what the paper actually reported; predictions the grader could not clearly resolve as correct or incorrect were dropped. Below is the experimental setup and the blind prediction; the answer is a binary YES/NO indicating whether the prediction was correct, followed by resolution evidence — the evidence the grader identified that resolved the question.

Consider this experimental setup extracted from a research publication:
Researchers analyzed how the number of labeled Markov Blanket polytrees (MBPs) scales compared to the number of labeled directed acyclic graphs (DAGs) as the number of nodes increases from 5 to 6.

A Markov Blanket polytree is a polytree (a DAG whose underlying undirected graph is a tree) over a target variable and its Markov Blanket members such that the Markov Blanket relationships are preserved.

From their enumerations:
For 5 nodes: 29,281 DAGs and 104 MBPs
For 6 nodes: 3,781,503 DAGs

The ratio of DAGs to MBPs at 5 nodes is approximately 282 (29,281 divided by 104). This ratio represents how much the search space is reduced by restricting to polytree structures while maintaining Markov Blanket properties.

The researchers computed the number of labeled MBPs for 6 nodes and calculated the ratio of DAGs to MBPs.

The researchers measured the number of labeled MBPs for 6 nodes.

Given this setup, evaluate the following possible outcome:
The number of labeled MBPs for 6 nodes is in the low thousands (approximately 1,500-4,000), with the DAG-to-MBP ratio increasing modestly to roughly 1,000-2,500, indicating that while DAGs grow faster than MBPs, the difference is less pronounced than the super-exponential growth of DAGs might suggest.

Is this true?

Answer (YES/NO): NO